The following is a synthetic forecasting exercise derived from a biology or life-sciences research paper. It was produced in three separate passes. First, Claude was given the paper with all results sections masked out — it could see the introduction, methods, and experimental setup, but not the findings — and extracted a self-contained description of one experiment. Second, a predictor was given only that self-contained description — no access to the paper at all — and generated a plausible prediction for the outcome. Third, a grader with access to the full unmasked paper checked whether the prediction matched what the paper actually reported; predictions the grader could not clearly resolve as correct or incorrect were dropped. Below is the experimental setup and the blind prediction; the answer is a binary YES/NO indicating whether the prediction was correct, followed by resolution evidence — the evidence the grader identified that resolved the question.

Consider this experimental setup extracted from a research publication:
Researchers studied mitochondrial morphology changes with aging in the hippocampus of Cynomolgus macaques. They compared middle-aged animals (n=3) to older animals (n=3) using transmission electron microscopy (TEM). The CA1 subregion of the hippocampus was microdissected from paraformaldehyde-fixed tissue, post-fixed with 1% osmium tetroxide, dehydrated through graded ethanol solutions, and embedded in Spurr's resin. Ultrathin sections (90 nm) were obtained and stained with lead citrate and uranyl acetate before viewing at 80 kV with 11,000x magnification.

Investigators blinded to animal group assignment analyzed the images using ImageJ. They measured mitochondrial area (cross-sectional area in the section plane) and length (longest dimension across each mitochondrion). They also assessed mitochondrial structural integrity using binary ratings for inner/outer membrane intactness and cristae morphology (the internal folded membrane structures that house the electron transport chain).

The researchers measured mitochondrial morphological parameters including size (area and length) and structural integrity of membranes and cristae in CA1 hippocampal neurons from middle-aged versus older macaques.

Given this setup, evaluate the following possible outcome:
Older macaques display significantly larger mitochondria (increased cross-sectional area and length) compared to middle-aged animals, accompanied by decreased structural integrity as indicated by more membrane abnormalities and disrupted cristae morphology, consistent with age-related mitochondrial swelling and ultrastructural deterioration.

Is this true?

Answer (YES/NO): NO